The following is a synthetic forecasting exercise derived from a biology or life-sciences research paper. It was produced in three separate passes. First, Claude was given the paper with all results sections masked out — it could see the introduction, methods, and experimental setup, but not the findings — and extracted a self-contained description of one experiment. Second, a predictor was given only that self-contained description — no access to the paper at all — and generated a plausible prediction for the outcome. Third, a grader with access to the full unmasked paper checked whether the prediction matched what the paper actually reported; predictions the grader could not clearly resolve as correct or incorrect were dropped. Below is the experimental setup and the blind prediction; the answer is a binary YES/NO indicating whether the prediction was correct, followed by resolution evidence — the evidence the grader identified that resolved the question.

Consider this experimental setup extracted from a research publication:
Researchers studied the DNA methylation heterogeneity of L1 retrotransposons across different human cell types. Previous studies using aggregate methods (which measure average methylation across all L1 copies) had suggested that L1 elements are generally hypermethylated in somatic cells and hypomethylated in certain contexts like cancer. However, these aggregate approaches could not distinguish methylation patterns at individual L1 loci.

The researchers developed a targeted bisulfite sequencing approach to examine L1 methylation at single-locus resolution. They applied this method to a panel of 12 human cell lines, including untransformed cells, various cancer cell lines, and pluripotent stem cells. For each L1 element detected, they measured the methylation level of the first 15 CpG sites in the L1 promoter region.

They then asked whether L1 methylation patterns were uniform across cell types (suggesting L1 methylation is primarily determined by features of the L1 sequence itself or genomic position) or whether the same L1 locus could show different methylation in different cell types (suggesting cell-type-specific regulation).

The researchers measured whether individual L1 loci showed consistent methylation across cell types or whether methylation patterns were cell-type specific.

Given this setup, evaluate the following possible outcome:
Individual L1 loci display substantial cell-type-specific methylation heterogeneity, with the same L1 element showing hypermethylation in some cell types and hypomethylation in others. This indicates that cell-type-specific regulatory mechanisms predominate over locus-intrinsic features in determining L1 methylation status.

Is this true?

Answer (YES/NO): NO